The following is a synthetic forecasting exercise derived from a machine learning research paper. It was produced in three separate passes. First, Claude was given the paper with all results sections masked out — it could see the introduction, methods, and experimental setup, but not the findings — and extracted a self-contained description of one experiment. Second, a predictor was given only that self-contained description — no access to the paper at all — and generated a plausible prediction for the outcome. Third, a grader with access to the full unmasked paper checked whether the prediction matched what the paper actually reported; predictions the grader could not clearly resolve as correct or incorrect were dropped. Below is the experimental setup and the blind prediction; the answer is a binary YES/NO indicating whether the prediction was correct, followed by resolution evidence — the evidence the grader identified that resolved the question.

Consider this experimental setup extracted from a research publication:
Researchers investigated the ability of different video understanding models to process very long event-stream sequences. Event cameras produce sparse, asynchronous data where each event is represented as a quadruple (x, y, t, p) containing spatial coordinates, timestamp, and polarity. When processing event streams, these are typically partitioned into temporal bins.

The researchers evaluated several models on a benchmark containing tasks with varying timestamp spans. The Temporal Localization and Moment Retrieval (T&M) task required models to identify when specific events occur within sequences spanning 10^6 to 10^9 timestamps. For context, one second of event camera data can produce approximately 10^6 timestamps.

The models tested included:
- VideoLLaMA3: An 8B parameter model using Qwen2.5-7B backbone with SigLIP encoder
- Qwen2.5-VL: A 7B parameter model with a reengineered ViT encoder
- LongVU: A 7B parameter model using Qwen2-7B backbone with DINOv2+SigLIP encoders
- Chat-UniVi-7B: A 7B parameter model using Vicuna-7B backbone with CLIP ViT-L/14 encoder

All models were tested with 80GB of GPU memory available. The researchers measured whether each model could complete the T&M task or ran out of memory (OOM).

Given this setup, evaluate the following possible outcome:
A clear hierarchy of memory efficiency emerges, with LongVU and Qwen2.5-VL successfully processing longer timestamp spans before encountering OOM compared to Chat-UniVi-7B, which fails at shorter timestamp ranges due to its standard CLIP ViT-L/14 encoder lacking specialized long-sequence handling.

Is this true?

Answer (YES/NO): NO